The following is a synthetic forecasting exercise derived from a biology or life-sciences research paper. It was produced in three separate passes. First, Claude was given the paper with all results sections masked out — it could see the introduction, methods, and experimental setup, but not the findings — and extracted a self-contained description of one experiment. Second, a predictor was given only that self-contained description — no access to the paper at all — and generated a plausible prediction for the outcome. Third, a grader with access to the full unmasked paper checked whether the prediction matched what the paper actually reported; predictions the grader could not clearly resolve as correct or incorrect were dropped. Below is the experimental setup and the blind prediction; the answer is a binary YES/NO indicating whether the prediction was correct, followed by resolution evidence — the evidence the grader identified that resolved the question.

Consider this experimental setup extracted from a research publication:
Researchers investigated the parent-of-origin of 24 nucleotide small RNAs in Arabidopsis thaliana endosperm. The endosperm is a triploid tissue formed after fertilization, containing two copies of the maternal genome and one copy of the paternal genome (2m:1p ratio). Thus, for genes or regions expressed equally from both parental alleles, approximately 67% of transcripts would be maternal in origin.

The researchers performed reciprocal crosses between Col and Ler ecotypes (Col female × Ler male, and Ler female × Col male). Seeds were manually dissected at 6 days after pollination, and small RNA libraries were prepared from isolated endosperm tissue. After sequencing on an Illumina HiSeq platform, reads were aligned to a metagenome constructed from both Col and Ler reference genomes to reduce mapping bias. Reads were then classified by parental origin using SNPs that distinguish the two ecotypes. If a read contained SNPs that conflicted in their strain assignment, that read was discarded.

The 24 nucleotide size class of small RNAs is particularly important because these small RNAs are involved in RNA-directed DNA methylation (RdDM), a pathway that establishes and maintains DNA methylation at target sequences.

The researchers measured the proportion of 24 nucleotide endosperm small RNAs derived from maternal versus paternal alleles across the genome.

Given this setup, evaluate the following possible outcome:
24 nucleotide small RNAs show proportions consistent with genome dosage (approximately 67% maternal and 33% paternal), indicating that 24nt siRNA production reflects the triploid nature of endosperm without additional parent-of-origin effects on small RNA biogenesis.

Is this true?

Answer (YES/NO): NO